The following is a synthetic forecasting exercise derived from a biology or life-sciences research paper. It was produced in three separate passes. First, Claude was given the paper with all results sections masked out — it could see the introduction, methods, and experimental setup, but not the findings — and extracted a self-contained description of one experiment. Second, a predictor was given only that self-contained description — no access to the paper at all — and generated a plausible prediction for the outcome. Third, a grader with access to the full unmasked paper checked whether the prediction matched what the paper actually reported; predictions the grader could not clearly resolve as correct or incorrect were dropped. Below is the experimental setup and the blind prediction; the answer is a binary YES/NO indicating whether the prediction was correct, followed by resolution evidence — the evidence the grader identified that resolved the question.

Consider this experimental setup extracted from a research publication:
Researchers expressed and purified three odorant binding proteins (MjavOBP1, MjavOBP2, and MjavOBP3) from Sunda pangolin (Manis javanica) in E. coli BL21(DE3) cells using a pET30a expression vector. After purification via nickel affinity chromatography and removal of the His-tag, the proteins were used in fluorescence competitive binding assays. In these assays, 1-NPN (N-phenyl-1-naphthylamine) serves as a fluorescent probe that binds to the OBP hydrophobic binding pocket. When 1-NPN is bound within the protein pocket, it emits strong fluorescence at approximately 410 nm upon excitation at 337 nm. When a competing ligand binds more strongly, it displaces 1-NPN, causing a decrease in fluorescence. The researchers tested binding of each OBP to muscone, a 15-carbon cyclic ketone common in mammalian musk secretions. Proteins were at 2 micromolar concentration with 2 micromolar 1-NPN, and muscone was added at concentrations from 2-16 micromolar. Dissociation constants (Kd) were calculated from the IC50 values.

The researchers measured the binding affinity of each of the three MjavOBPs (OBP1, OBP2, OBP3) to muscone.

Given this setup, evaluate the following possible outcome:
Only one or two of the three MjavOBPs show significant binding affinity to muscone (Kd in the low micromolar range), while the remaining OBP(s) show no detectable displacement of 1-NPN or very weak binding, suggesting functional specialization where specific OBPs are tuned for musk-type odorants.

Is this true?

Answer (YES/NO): YES